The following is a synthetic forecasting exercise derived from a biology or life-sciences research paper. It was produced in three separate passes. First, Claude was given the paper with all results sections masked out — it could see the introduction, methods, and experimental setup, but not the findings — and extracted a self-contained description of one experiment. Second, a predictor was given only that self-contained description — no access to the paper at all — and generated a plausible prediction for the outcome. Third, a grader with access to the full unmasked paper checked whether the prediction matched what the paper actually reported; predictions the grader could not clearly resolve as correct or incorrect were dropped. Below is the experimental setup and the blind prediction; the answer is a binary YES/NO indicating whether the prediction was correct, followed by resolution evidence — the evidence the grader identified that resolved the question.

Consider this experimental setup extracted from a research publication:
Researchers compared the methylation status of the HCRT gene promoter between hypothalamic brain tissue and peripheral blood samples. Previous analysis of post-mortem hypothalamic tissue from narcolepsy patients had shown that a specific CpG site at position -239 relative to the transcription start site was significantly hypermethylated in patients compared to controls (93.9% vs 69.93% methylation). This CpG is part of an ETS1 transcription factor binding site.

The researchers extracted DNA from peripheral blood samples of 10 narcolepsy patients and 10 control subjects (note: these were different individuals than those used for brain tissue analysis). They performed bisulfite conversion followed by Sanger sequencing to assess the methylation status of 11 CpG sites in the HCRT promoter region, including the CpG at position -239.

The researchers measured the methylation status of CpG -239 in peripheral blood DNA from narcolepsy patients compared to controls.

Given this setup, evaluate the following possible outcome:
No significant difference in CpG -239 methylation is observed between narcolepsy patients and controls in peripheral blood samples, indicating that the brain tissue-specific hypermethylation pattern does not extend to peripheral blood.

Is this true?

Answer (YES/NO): YES